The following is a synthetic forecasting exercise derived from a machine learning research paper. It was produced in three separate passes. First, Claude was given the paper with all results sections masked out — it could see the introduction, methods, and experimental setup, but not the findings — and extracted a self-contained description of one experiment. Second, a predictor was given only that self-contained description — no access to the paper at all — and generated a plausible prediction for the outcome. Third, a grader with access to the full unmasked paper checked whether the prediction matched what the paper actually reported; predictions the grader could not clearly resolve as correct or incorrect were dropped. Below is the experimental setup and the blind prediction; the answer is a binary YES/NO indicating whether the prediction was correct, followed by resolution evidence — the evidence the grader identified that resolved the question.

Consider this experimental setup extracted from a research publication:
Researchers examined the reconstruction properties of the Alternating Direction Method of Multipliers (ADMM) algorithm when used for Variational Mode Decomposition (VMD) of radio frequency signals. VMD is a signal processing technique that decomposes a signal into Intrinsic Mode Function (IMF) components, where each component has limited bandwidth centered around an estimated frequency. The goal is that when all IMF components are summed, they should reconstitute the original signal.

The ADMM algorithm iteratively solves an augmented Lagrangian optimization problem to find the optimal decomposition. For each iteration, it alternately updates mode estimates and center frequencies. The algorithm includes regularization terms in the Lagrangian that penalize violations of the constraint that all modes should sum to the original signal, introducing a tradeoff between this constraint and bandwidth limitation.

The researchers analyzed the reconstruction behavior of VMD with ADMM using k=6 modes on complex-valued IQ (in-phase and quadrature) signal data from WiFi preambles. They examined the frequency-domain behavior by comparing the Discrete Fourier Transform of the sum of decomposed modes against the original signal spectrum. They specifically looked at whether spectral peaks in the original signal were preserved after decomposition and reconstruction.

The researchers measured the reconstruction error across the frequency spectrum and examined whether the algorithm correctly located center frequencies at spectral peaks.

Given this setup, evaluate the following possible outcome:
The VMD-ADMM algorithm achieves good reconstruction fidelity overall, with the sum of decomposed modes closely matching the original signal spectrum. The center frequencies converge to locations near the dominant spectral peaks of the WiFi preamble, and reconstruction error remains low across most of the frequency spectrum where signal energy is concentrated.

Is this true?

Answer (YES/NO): NO